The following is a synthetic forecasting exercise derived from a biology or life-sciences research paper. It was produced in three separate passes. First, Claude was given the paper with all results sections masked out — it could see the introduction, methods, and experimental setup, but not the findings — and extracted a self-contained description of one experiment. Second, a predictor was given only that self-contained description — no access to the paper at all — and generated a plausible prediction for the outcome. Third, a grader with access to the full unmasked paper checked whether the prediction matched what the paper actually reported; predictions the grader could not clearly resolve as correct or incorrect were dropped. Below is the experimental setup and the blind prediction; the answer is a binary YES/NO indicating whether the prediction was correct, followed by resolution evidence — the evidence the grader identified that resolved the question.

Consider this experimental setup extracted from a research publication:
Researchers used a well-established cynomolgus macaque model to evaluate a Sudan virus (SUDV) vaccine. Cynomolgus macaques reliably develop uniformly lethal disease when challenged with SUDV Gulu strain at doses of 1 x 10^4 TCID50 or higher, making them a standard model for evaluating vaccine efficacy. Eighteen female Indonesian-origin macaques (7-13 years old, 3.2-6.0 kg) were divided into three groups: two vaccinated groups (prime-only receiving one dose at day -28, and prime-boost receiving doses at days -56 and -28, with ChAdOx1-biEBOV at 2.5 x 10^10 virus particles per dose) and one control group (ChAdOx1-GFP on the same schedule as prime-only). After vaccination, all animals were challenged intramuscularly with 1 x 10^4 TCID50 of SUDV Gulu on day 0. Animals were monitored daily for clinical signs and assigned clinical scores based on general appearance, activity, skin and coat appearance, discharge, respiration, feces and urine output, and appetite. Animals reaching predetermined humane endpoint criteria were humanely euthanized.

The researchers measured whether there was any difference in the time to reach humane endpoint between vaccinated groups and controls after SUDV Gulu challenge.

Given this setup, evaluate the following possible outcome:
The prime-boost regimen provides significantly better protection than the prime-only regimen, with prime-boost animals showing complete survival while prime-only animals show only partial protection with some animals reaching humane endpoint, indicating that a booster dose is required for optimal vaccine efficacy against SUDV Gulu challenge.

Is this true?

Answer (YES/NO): NO